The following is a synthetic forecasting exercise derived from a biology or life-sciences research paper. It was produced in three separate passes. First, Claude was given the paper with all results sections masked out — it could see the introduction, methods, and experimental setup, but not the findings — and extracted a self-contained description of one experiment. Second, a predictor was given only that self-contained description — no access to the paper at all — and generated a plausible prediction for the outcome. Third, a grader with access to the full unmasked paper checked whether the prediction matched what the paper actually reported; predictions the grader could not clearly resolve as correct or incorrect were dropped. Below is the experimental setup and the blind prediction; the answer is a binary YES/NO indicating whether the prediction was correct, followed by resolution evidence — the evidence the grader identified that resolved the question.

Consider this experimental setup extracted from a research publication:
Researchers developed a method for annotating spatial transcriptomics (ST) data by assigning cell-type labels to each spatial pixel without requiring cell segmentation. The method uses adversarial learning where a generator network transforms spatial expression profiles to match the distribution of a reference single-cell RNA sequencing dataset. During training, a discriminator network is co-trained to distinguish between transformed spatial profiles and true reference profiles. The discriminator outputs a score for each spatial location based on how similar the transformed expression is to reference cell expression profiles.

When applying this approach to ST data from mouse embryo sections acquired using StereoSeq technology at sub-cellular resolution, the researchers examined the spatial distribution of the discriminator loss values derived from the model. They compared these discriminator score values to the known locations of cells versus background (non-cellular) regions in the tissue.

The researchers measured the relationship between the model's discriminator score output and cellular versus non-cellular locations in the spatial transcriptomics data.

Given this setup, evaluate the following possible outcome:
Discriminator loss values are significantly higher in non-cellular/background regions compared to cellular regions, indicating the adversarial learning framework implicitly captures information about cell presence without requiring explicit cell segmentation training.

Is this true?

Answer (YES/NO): NO